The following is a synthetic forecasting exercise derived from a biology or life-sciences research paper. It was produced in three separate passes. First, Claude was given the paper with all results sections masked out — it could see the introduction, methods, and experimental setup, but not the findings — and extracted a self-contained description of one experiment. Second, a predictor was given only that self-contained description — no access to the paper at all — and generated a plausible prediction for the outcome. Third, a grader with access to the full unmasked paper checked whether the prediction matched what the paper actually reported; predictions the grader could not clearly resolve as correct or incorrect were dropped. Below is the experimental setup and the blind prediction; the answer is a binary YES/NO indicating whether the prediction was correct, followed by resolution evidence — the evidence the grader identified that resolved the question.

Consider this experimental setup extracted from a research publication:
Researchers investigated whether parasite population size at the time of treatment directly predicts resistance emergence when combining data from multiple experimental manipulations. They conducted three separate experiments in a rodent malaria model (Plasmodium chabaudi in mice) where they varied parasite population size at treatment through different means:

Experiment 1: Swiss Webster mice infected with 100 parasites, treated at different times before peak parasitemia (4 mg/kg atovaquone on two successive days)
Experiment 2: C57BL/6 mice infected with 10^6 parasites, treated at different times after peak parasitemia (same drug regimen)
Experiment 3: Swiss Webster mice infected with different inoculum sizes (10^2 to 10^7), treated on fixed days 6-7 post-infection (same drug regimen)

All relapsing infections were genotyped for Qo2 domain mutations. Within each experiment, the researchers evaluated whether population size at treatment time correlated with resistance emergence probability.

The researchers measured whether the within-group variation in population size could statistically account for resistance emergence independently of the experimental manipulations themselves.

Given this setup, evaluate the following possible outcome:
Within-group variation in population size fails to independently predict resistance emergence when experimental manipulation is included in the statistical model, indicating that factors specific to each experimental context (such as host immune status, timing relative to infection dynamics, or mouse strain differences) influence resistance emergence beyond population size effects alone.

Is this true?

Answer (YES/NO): YES